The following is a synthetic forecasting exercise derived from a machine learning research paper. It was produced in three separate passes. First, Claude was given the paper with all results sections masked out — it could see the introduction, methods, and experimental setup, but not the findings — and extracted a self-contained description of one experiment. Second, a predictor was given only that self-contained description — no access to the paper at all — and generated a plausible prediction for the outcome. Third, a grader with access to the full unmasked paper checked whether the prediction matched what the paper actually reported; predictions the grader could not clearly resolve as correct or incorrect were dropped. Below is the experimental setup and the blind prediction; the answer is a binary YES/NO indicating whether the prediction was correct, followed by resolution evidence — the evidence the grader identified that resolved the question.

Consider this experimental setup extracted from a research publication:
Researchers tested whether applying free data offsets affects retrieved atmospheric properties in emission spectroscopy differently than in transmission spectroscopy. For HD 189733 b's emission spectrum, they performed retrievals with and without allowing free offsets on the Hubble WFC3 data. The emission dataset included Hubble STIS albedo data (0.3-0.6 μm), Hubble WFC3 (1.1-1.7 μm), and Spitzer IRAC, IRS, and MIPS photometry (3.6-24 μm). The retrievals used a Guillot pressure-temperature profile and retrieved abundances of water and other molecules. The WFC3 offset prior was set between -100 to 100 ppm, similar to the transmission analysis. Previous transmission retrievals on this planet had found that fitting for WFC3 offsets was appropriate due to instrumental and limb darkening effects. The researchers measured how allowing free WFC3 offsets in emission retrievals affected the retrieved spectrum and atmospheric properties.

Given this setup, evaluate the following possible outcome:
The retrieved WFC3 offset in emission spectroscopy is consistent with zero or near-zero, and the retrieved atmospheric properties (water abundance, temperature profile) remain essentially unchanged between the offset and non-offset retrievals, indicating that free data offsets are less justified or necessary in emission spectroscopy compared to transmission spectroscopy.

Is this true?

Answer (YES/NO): NO